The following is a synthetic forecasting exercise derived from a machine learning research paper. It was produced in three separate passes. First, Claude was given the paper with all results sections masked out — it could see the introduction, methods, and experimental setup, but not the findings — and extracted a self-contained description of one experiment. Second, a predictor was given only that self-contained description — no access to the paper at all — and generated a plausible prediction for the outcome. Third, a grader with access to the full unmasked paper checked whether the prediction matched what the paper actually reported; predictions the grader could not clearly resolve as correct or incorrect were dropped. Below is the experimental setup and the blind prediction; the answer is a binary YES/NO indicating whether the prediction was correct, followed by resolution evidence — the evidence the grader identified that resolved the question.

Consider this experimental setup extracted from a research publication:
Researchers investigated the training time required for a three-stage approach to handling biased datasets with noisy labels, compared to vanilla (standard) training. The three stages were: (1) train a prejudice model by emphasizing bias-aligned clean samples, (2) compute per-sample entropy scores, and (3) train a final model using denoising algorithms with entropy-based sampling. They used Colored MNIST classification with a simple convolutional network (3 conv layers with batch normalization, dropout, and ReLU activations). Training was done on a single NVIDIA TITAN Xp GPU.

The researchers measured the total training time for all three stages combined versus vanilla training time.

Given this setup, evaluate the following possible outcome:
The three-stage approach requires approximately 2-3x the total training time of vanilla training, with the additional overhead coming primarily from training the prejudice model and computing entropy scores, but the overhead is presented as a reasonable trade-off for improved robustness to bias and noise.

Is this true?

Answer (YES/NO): NO